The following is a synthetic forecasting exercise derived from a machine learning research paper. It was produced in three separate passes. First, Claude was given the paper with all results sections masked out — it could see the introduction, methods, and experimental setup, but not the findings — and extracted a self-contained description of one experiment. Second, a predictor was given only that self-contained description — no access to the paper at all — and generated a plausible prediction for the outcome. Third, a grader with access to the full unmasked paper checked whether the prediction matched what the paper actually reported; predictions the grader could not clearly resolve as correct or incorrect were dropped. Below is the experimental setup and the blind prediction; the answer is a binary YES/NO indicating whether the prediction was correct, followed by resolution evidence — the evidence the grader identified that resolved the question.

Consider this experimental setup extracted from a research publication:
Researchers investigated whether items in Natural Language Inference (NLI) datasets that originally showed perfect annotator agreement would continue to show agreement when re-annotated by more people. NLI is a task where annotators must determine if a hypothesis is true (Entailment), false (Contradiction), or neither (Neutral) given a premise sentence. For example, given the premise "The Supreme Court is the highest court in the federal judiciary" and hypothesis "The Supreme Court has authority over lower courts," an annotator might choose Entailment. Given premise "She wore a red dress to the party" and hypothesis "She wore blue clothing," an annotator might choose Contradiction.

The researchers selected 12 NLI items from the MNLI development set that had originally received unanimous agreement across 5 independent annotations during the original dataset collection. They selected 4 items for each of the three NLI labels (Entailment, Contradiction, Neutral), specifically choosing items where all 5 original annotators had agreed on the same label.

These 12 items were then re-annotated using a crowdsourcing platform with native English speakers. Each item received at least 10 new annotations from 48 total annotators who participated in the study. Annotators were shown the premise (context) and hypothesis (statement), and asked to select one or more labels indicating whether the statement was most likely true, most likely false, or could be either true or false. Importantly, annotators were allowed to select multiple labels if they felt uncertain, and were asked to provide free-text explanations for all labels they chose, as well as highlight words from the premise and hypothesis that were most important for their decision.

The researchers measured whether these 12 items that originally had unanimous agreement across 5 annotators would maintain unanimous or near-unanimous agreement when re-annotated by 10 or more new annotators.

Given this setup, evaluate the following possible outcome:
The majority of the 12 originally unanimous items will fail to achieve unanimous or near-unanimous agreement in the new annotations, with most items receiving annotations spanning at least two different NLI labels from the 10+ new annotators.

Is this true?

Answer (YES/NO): YES